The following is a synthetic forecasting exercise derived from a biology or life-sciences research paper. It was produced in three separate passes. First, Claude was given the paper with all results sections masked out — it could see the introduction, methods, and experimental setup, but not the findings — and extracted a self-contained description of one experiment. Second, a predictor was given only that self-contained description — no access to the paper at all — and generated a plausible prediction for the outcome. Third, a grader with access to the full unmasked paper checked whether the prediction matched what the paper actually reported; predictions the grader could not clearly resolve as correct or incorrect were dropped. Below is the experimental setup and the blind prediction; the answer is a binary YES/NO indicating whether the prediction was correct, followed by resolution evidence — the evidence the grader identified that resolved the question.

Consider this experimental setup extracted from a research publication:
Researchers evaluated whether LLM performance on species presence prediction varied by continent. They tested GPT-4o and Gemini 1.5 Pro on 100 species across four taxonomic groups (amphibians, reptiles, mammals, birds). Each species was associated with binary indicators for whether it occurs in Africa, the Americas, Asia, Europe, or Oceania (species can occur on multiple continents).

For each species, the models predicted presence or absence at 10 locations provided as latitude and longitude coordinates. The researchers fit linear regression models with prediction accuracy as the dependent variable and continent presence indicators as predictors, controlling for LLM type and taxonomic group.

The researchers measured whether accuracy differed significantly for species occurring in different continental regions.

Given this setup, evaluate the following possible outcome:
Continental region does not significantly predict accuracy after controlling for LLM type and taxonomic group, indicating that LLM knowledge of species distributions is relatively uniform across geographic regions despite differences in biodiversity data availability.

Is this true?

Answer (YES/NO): NO